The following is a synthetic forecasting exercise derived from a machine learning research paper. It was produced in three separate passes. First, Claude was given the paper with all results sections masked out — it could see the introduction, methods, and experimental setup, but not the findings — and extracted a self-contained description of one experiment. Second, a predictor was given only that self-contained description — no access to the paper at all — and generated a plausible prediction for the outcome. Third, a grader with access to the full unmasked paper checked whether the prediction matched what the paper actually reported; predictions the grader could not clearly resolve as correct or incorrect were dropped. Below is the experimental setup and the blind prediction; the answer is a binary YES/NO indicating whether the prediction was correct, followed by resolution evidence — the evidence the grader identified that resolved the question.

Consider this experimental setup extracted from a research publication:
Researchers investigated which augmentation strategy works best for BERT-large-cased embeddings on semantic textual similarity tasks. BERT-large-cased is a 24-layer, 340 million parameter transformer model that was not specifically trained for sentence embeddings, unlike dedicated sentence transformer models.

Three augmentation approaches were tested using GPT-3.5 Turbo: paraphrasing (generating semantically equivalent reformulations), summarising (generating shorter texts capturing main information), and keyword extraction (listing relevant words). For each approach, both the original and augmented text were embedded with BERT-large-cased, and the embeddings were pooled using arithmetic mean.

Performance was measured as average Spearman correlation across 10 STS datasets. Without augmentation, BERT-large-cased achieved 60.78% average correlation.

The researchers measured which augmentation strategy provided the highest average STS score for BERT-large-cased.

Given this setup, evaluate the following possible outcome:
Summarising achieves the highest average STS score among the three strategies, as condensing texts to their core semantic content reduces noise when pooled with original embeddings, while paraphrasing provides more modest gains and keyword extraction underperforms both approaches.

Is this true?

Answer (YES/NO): YES